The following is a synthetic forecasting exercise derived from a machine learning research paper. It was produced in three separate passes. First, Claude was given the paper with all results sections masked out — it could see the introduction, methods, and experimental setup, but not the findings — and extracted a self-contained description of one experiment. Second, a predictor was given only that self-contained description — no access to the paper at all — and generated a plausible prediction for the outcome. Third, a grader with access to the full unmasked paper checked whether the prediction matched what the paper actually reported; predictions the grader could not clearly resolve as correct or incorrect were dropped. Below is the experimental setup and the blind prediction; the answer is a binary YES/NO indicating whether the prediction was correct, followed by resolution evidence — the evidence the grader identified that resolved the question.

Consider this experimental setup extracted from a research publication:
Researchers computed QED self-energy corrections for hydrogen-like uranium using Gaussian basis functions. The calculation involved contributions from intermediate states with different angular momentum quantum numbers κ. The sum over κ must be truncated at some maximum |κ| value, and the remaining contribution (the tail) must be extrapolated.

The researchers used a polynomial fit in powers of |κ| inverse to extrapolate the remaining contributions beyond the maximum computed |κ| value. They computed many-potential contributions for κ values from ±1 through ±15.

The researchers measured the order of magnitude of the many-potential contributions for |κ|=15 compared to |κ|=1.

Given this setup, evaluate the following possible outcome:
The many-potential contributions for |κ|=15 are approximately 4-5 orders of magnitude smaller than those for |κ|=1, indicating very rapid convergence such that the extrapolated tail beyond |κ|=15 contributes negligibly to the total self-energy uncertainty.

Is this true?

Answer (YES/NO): NO